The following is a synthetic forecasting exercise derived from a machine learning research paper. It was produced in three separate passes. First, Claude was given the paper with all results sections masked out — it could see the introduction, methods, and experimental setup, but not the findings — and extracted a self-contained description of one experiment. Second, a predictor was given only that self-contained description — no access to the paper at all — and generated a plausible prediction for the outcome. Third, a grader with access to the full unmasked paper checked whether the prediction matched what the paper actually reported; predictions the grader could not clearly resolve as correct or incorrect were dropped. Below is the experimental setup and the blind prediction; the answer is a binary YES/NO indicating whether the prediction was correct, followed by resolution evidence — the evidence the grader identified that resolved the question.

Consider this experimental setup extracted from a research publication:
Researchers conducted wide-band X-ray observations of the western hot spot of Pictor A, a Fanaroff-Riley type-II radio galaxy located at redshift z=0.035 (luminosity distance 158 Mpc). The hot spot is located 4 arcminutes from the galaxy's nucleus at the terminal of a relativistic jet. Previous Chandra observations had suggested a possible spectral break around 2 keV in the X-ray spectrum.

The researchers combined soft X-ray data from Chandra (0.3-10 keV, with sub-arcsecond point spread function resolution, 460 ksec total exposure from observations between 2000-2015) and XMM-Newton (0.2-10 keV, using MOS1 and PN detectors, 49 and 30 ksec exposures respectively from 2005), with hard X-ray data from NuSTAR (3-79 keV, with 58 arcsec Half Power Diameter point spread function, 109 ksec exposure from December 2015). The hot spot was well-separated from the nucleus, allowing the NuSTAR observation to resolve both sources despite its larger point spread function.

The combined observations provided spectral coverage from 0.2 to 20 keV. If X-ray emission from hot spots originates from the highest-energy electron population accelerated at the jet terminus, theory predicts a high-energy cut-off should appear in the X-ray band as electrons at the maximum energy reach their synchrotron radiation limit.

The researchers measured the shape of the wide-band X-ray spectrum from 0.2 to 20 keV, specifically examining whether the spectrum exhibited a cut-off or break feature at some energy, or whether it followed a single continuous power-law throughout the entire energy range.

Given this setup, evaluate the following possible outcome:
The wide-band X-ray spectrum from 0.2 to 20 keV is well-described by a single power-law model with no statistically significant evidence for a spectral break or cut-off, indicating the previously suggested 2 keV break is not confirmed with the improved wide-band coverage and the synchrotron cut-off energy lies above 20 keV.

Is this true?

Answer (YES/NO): YES